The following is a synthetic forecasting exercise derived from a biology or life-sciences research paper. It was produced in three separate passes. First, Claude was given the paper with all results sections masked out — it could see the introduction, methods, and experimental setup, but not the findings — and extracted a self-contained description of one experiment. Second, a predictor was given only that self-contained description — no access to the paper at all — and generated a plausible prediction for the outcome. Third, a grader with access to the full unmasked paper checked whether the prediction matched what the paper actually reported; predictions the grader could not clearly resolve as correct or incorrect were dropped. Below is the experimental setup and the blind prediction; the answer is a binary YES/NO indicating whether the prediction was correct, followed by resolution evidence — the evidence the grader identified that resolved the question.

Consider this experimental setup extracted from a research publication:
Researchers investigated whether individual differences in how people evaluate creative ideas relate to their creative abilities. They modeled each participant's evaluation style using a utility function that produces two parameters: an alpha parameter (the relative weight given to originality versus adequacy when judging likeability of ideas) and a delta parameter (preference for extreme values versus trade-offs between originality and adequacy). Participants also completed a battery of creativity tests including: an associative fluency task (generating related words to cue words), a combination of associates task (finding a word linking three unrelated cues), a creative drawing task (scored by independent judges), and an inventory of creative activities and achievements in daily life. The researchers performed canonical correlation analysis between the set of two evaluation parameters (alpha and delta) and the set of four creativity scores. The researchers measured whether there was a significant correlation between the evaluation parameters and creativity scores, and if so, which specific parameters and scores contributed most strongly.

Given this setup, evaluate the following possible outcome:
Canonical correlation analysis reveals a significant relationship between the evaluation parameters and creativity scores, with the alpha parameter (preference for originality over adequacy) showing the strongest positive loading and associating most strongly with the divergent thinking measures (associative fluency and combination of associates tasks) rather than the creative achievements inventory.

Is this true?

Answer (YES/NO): NO